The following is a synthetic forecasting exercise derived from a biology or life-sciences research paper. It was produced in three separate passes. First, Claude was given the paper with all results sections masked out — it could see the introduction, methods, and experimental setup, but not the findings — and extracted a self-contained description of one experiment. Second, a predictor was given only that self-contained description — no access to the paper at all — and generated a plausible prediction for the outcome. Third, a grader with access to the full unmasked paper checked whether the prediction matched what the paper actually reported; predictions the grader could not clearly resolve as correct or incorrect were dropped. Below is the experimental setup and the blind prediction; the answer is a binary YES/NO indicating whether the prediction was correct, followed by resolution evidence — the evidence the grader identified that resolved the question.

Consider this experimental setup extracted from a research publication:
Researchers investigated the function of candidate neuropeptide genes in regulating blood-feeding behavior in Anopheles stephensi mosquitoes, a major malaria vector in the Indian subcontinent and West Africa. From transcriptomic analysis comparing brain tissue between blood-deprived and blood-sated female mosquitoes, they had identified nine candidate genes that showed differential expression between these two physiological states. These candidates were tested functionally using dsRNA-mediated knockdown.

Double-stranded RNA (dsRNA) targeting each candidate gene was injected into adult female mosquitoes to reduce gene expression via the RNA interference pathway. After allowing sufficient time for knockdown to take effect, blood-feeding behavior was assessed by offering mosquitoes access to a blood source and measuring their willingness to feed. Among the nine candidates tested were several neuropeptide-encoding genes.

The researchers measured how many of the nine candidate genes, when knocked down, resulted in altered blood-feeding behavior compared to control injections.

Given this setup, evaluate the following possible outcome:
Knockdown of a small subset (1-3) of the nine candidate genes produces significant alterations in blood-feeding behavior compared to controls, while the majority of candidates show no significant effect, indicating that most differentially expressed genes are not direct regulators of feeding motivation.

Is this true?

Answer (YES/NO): YES